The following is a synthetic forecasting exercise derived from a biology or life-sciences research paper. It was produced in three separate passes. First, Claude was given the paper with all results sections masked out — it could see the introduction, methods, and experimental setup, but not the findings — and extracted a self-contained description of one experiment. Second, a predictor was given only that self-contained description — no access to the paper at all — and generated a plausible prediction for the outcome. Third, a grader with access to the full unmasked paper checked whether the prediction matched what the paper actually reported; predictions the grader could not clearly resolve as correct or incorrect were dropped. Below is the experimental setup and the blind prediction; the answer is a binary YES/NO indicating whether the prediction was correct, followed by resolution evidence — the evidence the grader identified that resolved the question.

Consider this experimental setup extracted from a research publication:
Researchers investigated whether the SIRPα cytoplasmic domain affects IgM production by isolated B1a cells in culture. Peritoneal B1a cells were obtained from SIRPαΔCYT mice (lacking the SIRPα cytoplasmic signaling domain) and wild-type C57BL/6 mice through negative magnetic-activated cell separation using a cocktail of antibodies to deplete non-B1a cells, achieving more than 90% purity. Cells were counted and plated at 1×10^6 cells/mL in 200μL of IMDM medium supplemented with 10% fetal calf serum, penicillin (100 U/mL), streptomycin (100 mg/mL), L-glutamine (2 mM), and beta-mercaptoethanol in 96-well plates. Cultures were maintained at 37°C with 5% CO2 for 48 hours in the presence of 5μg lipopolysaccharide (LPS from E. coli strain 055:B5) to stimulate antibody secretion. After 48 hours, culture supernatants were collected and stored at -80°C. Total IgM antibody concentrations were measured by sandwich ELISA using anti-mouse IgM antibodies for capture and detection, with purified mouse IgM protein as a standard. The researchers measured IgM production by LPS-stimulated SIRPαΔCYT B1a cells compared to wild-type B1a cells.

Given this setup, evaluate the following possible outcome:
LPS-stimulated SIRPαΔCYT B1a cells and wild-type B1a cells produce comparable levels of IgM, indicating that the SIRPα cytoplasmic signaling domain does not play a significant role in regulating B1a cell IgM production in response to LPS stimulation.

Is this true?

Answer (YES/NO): YES